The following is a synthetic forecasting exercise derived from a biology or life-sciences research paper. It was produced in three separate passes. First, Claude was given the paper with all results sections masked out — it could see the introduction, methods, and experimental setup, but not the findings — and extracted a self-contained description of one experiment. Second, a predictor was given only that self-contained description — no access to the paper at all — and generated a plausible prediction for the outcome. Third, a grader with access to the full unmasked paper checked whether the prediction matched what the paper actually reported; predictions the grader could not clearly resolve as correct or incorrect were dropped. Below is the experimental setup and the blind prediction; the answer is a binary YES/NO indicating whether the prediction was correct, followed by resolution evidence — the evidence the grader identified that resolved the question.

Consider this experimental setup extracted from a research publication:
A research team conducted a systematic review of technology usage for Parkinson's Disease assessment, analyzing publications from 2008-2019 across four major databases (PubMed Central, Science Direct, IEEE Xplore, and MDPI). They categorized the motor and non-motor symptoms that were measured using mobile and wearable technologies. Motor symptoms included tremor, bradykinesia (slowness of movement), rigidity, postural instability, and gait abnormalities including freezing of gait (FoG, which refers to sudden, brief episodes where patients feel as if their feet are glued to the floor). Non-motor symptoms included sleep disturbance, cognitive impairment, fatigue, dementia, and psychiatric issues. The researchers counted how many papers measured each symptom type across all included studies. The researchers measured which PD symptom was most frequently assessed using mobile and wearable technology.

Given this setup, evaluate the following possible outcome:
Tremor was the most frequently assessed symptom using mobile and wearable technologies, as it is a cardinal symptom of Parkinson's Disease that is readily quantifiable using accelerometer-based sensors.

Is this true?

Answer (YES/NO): NO